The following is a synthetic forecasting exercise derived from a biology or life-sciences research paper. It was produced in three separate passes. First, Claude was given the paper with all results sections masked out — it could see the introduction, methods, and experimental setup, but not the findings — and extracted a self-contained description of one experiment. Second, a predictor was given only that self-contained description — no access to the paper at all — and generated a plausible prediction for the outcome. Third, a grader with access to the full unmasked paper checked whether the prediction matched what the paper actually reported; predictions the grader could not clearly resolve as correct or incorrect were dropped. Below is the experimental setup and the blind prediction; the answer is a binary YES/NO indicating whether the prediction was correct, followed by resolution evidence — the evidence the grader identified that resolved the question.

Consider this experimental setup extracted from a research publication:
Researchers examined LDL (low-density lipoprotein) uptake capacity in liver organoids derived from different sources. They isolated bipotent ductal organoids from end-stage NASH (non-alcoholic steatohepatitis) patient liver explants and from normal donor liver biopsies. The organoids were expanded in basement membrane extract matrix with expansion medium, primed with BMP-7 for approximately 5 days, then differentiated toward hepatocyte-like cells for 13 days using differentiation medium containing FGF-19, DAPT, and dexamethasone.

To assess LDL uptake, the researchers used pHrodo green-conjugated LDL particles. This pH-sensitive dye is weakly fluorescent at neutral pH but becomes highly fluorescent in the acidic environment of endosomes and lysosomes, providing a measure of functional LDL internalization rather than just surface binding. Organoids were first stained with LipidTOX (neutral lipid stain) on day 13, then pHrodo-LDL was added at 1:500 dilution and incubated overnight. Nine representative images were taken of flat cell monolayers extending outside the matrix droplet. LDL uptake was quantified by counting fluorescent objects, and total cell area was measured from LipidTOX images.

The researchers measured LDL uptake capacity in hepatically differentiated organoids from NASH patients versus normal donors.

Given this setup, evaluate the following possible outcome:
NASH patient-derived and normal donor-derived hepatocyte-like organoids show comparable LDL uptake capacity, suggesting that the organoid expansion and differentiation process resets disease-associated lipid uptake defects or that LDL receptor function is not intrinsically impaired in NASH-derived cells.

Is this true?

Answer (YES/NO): NO